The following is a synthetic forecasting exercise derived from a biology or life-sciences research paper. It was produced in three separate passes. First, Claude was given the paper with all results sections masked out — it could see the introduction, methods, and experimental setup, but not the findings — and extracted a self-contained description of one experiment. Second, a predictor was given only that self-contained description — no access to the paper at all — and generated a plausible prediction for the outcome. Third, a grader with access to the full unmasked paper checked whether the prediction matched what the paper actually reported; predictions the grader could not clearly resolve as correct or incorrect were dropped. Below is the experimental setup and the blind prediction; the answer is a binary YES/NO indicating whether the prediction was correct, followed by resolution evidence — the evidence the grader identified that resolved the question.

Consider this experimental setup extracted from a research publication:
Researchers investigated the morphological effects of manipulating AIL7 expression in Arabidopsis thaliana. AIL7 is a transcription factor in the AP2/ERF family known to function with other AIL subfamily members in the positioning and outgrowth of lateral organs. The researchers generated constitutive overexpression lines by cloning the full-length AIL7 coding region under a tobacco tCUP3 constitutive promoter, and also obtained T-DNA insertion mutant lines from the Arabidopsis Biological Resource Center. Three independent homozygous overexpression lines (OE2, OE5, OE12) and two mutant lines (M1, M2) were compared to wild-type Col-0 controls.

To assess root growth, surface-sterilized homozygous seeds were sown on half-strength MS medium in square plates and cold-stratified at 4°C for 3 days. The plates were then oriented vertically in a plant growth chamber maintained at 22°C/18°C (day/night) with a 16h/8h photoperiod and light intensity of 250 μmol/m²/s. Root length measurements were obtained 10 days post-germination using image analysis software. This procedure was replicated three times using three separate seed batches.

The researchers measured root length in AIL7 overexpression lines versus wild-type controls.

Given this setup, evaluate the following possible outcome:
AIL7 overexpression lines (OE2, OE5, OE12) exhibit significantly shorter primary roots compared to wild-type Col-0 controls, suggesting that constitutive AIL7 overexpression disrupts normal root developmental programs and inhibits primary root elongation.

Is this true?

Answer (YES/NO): NO